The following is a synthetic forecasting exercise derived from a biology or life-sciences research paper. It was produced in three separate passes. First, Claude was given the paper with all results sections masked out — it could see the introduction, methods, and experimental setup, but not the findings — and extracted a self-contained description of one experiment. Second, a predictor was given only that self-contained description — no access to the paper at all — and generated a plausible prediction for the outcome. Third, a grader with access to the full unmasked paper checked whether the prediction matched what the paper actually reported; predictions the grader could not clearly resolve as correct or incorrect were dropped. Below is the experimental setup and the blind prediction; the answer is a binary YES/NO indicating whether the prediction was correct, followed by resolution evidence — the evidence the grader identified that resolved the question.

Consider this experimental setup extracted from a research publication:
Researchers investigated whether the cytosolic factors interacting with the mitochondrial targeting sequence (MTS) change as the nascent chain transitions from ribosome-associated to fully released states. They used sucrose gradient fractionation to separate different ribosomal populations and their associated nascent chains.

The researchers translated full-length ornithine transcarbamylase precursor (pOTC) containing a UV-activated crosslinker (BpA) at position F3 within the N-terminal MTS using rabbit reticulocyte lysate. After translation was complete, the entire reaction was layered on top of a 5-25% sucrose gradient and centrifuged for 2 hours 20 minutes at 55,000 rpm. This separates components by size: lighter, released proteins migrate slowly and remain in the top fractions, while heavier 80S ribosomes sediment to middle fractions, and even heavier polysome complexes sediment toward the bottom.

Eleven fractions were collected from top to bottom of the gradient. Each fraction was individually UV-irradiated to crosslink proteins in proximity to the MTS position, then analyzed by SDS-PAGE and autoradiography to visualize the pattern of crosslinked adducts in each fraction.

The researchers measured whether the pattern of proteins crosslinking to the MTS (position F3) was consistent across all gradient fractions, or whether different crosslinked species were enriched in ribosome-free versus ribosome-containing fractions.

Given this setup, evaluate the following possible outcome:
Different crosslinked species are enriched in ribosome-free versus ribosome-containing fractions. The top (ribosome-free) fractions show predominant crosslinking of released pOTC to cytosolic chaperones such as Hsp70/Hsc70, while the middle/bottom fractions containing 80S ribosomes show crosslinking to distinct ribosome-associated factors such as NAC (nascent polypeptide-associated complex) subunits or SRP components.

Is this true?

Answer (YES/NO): NO